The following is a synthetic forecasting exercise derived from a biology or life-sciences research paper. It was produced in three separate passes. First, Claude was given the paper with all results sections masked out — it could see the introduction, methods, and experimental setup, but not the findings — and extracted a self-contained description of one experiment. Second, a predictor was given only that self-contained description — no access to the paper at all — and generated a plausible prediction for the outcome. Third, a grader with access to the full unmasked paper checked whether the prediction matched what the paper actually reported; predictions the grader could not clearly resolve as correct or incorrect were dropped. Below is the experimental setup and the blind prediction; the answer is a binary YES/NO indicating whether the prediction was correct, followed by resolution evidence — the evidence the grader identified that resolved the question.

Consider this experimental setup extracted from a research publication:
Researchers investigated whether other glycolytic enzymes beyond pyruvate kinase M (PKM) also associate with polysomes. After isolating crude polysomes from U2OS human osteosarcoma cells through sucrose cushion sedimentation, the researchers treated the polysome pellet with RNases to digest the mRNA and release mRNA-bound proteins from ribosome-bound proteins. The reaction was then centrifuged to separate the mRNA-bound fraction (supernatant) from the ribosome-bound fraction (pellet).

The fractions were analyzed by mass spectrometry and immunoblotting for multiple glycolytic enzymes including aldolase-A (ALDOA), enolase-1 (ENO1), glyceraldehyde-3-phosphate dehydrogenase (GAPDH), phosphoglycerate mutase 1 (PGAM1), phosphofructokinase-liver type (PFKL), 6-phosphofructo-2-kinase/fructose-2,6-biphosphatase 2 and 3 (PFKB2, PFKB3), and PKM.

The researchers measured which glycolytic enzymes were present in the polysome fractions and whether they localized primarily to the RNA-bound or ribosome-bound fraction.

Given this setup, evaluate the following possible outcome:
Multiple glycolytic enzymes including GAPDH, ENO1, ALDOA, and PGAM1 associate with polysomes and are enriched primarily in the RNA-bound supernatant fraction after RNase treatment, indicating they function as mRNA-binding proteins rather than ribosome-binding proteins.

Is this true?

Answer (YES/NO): YES